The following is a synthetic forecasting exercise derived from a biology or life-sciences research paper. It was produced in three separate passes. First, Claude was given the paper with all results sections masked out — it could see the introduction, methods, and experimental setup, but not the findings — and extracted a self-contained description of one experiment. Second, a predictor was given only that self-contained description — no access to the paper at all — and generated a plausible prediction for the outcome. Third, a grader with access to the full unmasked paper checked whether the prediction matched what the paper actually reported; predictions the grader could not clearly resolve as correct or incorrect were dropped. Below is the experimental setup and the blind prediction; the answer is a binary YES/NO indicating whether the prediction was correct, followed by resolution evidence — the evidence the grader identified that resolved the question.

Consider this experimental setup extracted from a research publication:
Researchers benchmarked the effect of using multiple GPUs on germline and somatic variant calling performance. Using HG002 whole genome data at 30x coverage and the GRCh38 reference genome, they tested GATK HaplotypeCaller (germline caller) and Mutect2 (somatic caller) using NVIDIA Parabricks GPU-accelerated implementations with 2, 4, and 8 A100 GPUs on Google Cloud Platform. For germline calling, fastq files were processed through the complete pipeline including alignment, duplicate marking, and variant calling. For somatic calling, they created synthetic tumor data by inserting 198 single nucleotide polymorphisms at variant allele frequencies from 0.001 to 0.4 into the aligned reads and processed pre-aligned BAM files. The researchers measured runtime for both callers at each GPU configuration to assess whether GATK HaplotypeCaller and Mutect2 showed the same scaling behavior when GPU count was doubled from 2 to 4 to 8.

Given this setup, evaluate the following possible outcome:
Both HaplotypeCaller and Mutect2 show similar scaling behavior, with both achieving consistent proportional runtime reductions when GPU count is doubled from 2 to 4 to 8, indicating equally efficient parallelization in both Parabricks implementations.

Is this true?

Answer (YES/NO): NO